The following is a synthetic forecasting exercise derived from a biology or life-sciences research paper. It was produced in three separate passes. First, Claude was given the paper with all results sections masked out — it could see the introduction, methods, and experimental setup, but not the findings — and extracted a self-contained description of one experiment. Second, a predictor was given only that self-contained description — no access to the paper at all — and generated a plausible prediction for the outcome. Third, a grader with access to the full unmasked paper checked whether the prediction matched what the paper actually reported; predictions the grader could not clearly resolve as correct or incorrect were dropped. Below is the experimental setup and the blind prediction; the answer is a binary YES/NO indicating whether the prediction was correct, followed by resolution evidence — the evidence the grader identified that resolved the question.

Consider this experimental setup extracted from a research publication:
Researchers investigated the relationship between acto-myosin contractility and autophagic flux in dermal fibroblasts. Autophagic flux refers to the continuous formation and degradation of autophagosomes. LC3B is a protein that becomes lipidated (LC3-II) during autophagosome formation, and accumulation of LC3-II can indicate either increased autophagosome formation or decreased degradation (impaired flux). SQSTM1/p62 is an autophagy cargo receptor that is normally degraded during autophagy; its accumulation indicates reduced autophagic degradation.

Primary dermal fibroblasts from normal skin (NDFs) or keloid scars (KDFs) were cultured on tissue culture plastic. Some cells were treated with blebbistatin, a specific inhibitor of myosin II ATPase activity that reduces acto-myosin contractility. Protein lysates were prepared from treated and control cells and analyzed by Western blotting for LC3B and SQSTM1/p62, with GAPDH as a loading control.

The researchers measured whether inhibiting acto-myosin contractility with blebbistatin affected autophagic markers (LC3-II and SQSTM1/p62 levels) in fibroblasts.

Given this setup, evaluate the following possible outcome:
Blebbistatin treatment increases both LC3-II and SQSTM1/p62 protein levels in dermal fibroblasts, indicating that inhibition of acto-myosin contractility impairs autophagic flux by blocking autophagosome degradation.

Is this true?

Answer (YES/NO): NO